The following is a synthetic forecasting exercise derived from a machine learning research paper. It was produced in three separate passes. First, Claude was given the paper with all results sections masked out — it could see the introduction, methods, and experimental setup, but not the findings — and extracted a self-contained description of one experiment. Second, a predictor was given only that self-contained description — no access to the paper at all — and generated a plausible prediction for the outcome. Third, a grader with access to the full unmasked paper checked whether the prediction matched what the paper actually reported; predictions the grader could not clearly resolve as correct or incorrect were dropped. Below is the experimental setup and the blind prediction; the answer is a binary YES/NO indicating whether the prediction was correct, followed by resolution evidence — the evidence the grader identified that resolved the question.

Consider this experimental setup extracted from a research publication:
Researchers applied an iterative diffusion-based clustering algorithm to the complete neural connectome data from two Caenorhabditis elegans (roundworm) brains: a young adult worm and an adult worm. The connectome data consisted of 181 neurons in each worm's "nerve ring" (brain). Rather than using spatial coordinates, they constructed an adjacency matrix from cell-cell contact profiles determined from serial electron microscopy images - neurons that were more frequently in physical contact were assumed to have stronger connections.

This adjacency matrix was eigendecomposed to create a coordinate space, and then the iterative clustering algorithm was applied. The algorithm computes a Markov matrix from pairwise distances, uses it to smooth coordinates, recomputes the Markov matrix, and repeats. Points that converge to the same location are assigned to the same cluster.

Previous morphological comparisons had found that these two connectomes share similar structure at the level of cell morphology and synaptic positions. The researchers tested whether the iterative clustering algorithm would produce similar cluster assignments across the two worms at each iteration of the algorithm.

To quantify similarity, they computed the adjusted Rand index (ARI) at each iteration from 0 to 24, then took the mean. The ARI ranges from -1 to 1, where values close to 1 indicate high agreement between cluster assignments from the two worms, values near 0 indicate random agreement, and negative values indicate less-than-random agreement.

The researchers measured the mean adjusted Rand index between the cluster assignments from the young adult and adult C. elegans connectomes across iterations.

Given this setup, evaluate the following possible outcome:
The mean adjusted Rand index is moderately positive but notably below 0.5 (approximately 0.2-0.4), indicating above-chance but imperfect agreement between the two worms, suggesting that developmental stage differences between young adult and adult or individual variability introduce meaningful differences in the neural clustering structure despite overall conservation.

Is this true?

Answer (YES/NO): NO